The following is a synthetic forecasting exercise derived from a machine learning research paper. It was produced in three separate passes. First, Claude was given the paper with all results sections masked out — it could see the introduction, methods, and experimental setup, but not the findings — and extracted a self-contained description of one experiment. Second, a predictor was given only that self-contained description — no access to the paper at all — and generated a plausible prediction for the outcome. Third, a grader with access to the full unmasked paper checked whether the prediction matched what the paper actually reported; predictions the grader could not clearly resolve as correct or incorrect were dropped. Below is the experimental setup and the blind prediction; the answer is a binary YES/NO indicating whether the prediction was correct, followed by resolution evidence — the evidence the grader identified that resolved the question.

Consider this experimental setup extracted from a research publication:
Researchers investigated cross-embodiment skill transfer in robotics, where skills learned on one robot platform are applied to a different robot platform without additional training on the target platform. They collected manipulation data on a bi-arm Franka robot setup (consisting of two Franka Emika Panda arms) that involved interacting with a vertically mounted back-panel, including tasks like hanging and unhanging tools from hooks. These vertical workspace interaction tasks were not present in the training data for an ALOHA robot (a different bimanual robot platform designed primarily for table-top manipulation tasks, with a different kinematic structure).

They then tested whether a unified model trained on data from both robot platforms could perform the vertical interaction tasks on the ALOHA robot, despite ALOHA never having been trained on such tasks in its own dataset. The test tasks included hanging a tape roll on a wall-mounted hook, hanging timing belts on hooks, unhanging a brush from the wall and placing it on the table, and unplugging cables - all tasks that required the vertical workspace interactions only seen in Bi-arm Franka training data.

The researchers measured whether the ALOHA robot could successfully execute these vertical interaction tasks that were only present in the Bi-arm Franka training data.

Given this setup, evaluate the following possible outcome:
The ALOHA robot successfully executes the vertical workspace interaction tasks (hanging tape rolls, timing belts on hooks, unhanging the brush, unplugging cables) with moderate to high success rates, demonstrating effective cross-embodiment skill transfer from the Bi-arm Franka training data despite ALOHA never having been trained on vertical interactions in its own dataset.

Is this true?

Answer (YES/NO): YES